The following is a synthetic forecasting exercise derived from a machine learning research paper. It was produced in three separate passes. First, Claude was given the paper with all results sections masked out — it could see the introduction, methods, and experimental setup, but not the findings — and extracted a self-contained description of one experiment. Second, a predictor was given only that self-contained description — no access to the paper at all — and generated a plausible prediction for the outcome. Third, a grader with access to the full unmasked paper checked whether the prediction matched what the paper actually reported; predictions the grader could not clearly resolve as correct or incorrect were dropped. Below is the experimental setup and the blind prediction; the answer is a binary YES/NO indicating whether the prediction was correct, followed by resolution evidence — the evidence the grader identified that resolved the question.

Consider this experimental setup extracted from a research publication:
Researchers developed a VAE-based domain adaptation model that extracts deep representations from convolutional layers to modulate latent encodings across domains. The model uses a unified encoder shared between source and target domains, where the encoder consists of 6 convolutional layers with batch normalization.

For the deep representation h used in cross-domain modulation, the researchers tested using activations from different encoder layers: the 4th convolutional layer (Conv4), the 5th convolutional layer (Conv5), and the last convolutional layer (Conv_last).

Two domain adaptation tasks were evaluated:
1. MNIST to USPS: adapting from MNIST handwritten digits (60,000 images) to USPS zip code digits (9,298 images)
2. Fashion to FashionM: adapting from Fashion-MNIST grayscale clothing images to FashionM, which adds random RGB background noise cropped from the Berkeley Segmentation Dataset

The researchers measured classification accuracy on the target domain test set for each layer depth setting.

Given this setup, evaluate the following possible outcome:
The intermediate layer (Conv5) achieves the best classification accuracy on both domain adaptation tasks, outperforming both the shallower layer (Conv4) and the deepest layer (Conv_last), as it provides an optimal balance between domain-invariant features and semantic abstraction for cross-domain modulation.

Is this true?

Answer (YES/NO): NO